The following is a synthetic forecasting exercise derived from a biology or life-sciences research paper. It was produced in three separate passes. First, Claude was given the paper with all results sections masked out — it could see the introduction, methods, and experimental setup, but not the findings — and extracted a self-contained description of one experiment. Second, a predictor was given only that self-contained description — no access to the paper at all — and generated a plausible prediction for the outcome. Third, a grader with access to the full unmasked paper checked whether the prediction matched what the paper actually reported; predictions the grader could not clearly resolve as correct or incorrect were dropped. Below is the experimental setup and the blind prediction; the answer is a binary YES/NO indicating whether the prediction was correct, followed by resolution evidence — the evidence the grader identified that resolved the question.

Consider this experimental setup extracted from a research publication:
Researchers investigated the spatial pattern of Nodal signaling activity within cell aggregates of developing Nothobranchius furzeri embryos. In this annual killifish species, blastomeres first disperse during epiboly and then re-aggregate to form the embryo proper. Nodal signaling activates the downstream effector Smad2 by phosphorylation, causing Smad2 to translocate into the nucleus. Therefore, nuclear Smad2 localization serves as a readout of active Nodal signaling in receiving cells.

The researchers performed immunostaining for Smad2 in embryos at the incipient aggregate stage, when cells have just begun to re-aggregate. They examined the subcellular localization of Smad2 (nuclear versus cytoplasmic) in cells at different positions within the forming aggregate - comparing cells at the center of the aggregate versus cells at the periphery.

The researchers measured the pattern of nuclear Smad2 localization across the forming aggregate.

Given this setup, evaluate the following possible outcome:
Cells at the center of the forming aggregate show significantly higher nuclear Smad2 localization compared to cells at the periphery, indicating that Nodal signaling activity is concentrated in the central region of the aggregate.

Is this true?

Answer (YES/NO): YES